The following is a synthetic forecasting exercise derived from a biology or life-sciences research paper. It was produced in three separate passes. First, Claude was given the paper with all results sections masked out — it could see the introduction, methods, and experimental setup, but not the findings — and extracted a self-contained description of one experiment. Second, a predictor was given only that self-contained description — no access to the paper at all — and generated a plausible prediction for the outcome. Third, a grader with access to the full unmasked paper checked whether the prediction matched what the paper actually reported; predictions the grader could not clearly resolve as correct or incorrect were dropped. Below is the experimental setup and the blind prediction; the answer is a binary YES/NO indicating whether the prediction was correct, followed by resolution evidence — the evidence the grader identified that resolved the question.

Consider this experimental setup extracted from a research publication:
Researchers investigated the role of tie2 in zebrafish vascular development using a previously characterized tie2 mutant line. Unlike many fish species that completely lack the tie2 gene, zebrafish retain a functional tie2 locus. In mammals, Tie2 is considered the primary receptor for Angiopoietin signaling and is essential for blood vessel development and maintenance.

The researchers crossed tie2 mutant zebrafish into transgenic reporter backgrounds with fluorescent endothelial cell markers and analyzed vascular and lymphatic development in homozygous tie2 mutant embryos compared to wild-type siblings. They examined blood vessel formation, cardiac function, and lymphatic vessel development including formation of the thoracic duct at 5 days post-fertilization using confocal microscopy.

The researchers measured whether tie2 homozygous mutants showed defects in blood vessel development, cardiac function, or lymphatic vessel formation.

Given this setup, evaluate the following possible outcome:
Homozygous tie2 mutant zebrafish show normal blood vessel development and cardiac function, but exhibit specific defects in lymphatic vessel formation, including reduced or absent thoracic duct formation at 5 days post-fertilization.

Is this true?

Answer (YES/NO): NO